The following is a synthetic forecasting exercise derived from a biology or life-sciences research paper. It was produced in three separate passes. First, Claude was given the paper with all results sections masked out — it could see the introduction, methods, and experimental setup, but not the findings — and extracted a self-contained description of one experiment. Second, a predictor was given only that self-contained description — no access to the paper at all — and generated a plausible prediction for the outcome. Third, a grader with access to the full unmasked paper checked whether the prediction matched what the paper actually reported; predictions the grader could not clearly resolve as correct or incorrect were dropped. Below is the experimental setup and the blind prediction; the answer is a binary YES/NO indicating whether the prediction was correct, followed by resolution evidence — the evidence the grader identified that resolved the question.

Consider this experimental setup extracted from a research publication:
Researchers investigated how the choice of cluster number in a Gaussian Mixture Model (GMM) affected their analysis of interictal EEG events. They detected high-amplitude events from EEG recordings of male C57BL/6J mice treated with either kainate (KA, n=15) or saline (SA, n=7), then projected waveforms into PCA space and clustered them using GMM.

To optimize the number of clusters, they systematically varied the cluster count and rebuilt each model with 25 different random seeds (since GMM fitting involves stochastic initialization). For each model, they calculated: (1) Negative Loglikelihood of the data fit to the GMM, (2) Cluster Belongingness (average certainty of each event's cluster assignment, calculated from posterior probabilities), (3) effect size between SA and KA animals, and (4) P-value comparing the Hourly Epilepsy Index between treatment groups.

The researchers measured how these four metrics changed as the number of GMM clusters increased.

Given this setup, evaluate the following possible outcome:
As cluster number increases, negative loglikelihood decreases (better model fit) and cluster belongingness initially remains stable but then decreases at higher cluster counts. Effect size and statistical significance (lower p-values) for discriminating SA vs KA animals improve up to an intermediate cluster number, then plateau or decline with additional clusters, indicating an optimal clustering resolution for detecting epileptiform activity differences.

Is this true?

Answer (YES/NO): NO